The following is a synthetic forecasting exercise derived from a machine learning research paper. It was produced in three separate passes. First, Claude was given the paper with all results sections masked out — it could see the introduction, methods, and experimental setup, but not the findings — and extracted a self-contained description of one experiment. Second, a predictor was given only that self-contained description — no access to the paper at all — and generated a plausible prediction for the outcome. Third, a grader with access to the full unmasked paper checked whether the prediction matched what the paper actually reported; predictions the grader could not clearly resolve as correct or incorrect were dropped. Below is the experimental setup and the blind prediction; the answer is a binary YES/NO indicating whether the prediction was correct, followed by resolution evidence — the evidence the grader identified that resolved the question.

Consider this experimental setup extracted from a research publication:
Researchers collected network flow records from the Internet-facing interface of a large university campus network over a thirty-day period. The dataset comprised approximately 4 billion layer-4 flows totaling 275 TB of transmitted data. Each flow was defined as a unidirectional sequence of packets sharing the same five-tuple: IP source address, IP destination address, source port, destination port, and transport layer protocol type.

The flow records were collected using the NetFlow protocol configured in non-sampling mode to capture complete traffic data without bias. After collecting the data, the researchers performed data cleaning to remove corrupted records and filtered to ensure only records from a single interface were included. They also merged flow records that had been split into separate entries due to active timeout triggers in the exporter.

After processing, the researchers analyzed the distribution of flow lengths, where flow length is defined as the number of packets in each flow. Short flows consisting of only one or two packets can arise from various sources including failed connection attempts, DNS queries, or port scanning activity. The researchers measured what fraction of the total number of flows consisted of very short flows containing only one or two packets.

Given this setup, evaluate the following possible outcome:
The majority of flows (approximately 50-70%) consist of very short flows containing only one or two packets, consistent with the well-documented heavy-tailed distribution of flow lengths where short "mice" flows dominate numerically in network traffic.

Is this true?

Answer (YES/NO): YES